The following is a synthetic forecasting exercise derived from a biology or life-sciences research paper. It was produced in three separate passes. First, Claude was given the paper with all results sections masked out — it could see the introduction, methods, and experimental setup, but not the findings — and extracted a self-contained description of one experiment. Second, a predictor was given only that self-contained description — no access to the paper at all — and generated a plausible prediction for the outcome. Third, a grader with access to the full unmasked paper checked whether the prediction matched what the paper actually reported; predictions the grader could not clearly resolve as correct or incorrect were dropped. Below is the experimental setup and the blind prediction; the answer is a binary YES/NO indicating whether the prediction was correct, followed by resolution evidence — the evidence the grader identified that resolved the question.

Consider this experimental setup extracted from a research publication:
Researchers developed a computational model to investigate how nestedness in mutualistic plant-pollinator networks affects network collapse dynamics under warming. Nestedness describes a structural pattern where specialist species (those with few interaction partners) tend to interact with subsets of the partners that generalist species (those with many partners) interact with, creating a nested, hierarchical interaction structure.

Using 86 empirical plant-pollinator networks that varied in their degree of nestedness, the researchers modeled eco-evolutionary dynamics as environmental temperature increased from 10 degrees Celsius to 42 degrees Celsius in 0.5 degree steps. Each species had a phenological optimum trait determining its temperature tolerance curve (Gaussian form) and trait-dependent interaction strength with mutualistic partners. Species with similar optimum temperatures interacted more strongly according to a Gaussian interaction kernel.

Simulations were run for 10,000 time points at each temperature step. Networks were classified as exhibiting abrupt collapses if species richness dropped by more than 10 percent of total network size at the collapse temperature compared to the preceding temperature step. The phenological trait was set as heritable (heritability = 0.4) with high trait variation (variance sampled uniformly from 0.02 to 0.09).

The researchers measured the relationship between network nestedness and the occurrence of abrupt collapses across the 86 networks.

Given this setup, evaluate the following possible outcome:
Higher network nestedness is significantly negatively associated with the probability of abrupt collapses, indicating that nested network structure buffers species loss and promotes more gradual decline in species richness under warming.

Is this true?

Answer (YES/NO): NO